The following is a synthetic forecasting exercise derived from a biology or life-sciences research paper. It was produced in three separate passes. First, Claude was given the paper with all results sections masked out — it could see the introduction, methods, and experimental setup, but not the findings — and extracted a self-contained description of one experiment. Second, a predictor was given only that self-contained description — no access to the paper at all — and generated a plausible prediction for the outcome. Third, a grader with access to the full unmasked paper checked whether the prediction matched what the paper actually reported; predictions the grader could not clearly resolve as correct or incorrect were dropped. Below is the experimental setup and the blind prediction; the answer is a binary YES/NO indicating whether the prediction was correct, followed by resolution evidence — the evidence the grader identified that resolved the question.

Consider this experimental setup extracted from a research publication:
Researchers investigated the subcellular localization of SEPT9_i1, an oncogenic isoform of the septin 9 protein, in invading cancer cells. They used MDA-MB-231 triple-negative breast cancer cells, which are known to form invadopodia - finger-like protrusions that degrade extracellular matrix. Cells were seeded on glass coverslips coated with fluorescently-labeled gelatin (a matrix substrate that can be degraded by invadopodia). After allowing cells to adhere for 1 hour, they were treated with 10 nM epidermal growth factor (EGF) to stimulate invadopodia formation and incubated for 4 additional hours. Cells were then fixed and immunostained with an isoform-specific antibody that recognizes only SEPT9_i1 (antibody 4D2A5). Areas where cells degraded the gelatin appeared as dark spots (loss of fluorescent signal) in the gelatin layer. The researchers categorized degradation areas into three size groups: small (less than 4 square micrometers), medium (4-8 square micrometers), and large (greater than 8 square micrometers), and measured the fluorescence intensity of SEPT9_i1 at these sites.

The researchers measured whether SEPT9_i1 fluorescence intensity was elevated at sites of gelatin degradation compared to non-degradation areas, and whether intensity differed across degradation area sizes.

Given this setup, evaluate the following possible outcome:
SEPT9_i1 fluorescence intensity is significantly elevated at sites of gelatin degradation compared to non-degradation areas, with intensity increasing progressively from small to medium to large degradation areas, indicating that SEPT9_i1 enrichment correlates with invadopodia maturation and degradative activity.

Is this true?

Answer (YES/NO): NO